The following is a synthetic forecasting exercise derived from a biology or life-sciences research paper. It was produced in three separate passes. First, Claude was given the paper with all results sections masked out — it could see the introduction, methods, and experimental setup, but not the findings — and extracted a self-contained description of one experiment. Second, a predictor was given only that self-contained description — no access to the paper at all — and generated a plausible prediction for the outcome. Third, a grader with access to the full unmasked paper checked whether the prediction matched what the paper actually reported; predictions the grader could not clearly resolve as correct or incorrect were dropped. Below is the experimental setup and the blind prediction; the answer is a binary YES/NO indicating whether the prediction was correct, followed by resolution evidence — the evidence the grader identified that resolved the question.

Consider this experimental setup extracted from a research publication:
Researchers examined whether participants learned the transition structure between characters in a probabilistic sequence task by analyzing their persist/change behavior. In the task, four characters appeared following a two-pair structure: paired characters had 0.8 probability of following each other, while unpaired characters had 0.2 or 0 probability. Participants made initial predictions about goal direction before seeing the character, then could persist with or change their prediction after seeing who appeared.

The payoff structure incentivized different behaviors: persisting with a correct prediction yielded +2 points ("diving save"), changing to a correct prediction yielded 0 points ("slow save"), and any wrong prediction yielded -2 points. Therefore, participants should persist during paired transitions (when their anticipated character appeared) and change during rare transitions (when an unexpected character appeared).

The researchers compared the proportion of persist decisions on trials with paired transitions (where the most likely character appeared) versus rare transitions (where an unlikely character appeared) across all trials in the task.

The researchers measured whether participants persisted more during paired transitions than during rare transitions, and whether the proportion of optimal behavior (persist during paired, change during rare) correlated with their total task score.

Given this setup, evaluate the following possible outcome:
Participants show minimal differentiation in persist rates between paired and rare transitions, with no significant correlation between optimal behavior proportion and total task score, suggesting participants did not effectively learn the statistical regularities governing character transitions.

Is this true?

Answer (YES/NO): NO